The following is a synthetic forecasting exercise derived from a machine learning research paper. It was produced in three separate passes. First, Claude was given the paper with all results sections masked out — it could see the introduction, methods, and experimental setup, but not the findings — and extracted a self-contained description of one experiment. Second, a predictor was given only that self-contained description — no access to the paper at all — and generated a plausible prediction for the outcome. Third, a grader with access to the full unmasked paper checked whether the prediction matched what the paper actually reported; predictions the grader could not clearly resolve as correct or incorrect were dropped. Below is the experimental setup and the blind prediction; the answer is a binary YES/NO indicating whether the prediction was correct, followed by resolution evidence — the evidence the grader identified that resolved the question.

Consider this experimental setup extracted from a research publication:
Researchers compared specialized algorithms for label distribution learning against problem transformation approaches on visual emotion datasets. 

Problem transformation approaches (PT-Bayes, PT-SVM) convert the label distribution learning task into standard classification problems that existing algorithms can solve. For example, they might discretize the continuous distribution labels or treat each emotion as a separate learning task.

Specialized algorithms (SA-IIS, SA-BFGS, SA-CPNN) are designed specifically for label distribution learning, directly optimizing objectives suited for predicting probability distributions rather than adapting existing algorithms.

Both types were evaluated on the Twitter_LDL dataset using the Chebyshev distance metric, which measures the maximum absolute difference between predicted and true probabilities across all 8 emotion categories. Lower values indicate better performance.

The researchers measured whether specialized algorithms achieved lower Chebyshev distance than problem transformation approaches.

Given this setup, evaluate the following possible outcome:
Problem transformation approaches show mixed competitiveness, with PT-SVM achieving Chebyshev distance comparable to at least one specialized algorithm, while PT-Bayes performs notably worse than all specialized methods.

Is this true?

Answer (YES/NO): NO